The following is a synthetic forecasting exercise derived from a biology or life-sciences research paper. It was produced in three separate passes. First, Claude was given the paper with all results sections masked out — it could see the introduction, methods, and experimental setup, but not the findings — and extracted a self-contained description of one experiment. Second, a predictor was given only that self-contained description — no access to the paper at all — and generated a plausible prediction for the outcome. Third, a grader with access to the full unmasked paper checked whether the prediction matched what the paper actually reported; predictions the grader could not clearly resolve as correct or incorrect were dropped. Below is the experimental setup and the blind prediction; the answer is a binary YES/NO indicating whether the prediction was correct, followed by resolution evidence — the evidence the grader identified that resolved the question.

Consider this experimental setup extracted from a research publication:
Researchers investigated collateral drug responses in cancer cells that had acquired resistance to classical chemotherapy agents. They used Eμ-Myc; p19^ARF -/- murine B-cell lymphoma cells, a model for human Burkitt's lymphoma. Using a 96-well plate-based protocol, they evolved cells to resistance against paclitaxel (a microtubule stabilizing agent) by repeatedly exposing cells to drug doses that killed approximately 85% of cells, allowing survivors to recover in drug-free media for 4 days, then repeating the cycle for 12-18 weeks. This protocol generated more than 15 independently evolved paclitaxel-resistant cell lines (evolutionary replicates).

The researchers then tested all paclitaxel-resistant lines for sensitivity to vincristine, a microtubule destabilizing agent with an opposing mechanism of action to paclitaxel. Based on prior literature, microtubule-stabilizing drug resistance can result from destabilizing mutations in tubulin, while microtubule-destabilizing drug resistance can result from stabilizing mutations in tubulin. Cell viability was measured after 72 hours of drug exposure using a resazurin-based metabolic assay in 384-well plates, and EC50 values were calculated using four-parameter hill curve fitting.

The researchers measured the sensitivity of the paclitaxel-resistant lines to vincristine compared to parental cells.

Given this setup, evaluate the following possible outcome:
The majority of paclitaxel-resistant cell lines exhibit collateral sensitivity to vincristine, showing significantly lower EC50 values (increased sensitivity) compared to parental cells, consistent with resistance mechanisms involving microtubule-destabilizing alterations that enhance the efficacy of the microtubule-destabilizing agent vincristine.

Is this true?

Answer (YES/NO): NO